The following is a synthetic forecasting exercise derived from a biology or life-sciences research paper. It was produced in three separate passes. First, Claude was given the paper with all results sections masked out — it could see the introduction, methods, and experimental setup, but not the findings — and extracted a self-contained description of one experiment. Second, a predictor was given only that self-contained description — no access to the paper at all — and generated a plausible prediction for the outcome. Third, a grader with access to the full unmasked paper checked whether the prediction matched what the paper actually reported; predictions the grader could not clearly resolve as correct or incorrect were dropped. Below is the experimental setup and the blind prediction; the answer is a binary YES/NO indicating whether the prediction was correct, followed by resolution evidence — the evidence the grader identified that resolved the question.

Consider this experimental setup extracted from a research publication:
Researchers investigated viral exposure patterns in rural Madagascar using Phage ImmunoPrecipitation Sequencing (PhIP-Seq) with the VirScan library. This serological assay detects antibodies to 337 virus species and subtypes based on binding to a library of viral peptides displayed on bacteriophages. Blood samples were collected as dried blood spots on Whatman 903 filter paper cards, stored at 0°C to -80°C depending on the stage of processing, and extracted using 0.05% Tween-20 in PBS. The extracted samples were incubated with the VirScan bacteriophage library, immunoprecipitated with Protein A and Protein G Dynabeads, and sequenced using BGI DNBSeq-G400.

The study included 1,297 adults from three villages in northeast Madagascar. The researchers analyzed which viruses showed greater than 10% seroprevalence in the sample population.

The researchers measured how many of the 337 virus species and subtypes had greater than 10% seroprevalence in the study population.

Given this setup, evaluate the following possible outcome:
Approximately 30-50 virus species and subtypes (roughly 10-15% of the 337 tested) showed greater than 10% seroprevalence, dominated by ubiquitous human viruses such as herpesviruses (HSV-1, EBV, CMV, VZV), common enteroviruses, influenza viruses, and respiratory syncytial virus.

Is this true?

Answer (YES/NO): NO